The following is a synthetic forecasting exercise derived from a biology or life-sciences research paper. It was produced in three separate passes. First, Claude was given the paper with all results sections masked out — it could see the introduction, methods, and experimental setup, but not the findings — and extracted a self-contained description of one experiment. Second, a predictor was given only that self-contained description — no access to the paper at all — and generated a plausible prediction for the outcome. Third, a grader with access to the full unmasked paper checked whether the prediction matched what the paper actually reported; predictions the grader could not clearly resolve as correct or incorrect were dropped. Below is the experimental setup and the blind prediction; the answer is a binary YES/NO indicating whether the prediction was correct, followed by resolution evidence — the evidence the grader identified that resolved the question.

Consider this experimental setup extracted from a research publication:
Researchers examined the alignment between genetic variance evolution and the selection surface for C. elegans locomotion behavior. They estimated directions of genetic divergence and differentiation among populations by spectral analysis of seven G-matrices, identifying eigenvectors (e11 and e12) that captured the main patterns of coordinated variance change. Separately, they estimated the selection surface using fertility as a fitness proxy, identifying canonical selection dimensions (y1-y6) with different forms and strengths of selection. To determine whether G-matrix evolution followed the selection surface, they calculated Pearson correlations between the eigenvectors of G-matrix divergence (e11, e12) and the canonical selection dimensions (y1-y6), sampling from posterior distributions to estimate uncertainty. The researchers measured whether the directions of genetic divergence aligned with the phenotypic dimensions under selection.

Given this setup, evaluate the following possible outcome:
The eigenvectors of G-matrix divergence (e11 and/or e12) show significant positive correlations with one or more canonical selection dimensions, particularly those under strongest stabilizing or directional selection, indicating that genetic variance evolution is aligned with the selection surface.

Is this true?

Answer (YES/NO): NO